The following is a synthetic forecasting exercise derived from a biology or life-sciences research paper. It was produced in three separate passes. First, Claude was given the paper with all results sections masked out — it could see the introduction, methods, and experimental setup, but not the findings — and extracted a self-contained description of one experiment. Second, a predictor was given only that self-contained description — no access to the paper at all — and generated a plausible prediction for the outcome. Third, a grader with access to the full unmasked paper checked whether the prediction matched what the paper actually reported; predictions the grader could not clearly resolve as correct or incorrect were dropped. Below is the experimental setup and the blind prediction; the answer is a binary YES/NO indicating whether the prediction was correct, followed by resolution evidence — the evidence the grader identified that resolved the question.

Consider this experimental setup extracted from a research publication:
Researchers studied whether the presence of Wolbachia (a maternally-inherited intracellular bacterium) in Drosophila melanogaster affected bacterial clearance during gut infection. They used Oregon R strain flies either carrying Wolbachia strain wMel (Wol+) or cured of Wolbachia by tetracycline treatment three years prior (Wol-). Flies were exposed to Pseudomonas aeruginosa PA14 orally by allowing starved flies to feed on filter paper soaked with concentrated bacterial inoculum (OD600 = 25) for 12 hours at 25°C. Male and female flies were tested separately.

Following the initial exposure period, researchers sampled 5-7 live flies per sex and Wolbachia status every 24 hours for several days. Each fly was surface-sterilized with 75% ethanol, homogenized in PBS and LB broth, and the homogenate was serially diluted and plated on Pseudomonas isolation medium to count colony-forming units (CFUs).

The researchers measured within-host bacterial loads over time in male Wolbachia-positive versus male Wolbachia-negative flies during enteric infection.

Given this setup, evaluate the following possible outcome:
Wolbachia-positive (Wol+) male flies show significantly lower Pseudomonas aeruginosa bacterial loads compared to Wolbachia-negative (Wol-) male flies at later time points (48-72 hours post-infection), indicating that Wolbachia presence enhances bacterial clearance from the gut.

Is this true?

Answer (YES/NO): NO